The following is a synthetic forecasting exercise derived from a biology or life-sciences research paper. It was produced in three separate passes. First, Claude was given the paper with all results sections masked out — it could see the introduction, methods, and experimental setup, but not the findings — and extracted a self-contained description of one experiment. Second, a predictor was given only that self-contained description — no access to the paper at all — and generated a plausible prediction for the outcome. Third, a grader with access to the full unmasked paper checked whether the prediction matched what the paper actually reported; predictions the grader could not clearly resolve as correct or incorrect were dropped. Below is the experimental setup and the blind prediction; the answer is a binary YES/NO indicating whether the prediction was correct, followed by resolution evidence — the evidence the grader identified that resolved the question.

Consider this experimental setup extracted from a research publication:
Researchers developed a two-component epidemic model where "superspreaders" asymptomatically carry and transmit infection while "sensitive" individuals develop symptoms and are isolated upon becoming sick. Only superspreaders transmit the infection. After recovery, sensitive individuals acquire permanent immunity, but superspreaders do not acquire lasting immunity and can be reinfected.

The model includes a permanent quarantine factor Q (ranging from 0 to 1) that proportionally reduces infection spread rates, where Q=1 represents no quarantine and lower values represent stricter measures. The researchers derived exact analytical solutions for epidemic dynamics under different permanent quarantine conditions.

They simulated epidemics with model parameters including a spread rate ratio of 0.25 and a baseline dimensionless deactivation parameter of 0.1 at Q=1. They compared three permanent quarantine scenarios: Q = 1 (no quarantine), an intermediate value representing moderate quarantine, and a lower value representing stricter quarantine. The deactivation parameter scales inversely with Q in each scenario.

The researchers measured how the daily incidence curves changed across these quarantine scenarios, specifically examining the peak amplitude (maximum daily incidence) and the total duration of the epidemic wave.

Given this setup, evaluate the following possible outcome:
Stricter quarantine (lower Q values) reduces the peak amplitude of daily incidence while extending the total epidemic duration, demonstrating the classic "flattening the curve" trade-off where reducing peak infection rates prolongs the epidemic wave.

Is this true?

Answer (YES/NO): YES